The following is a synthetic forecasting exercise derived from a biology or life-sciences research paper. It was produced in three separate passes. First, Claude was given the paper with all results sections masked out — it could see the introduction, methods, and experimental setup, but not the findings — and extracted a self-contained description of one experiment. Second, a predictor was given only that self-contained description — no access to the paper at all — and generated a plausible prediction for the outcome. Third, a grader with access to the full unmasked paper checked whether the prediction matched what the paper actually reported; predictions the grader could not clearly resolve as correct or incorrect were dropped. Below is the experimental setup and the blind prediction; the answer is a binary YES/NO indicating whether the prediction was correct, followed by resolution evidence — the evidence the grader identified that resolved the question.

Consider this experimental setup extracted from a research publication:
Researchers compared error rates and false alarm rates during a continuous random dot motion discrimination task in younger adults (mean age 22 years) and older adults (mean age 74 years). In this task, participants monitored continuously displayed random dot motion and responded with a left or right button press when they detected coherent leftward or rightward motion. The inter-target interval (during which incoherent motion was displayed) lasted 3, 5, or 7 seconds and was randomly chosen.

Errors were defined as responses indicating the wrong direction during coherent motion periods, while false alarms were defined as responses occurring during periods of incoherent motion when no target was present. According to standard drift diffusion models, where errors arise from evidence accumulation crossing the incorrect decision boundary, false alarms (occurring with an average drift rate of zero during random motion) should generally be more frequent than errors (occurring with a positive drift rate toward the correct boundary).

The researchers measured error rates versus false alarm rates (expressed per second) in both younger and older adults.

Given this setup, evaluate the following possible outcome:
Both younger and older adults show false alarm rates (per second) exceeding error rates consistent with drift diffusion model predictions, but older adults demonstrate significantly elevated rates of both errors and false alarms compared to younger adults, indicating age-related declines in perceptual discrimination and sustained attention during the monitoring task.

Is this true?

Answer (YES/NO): NO